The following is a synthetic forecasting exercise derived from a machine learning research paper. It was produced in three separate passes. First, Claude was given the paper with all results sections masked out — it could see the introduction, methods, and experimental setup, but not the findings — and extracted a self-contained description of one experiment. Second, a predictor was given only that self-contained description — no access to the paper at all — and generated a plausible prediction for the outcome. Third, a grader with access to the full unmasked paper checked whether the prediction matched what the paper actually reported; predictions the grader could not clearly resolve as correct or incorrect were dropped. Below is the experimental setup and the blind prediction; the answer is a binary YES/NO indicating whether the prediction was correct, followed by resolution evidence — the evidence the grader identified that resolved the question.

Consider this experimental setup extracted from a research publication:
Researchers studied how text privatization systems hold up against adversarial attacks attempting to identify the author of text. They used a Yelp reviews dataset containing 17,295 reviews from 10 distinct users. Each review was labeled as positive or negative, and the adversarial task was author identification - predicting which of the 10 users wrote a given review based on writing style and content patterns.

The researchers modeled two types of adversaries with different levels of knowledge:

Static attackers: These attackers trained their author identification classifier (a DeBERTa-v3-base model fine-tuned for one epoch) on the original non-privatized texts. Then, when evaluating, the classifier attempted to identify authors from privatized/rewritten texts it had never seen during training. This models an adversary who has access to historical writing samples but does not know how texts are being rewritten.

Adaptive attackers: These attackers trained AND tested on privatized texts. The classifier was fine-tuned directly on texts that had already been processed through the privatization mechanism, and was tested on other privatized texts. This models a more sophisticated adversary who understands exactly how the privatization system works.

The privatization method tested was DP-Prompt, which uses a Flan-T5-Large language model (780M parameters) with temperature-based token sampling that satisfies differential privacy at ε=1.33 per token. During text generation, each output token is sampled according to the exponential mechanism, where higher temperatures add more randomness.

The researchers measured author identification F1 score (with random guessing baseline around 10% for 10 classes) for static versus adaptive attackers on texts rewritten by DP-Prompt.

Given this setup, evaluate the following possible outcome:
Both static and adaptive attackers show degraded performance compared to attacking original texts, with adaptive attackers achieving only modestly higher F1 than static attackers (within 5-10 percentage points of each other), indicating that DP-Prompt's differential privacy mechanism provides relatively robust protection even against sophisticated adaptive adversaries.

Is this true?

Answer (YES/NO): NO